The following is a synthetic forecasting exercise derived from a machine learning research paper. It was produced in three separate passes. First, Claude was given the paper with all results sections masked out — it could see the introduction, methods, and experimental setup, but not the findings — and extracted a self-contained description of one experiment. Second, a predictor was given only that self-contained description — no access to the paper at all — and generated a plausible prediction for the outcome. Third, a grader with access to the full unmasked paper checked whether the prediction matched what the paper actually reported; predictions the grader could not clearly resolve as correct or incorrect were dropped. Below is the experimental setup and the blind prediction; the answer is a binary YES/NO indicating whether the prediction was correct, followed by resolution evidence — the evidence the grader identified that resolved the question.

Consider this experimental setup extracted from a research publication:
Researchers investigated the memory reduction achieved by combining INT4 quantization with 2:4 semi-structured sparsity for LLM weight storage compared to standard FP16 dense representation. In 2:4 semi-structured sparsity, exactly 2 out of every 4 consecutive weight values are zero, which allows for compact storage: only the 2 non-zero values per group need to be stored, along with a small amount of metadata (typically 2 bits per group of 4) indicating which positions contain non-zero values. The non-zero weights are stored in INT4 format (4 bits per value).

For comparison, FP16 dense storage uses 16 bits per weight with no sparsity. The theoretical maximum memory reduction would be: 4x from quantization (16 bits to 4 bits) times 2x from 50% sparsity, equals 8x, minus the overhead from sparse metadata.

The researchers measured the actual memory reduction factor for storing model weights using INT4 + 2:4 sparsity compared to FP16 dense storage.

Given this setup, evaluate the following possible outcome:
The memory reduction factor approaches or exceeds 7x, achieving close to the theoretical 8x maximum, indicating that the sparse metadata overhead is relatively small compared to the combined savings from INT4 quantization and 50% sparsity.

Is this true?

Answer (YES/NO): NO